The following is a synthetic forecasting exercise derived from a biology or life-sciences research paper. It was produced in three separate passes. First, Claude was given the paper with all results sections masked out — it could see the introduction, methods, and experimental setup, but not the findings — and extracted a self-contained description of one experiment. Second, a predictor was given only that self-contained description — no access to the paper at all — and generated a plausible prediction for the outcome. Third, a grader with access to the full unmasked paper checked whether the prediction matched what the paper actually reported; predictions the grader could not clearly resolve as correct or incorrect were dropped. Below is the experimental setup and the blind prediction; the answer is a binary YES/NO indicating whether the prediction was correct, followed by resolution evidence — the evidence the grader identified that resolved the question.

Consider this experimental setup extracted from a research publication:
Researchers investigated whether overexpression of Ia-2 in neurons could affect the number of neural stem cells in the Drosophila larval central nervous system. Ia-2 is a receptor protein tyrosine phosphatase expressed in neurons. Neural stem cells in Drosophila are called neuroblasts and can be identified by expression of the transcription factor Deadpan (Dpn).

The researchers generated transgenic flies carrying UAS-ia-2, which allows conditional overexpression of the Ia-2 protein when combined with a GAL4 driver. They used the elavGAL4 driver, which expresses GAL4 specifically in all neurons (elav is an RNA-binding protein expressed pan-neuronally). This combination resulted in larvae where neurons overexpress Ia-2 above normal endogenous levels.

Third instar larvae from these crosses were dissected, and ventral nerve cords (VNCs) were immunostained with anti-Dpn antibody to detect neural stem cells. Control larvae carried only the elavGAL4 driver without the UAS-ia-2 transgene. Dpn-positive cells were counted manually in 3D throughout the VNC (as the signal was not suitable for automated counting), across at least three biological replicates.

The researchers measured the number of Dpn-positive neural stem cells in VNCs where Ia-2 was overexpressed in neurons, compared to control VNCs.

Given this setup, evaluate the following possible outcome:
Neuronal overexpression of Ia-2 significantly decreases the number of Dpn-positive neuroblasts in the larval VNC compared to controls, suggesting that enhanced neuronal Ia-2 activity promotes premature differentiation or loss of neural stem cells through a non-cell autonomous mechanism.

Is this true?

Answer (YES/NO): NO